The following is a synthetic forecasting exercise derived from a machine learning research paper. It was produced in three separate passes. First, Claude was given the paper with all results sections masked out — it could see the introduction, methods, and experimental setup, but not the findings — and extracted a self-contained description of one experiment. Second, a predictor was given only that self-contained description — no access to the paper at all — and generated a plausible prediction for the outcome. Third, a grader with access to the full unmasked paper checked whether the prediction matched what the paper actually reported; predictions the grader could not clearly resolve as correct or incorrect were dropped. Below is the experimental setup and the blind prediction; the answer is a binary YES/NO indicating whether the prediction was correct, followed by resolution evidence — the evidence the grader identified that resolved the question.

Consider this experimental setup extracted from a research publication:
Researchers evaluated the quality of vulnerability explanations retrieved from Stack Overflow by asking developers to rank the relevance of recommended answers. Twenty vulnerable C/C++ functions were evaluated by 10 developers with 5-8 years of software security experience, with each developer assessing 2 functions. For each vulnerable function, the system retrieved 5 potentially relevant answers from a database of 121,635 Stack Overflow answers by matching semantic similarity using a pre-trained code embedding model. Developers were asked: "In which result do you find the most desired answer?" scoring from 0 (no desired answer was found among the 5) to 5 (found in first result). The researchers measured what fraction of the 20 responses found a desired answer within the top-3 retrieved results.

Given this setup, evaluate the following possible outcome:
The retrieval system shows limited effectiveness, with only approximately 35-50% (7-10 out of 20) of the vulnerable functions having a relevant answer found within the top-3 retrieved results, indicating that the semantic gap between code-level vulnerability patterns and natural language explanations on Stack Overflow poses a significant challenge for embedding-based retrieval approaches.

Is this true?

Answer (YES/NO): NO